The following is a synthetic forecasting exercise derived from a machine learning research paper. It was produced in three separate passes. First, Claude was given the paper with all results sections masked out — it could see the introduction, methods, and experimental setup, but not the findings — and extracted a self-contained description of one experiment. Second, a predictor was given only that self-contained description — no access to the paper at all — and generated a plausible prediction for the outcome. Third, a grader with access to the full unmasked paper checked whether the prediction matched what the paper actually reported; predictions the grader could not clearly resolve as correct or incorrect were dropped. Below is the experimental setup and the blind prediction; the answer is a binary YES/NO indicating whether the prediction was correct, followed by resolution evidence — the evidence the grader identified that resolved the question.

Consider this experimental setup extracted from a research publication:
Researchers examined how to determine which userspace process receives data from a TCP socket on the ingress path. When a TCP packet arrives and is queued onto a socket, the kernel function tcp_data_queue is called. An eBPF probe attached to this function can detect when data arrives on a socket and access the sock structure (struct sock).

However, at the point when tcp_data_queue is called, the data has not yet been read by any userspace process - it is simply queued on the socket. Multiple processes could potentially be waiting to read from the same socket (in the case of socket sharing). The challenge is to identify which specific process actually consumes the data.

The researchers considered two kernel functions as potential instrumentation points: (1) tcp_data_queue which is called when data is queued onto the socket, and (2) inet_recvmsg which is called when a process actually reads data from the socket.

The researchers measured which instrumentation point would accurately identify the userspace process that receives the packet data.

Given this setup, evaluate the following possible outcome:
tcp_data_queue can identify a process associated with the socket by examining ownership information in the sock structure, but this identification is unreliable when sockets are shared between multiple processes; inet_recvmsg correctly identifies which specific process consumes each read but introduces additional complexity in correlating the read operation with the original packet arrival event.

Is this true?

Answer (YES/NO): NO